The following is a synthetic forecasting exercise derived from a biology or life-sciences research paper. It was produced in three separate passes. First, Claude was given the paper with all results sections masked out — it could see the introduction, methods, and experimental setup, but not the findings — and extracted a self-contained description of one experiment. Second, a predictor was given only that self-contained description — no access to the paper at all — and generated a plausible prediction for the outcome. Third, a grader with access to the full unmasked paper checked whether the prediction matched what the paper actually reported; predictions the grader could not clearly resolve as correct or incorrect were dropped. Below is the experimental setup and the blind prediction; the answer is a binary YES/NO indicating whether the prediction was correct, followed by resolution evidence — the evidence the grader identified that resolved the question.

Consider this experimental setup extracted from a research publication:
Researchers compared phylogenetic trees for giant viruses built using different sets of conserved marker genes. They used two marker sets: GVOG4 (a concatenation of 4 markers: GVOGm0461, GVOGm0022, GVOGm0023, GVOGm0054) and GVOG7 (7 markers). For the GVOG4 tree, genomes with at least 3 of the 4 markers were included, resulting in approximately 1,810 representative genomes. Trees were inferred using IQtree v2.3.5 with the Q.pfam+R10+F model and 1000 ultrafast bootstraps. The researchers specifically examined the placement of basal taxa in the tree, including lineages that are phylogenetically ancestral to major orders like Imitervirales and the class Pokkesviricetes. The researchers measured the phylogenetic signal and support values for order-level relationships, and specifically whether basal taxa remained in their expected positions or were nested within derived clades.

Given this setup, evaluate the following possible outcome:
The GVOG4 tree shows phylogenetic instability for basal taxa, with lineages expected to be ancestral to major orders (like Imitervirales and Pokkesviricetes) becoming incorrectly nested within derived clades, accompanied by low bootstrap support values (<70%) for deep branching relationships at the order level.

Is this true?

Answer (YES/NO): YES